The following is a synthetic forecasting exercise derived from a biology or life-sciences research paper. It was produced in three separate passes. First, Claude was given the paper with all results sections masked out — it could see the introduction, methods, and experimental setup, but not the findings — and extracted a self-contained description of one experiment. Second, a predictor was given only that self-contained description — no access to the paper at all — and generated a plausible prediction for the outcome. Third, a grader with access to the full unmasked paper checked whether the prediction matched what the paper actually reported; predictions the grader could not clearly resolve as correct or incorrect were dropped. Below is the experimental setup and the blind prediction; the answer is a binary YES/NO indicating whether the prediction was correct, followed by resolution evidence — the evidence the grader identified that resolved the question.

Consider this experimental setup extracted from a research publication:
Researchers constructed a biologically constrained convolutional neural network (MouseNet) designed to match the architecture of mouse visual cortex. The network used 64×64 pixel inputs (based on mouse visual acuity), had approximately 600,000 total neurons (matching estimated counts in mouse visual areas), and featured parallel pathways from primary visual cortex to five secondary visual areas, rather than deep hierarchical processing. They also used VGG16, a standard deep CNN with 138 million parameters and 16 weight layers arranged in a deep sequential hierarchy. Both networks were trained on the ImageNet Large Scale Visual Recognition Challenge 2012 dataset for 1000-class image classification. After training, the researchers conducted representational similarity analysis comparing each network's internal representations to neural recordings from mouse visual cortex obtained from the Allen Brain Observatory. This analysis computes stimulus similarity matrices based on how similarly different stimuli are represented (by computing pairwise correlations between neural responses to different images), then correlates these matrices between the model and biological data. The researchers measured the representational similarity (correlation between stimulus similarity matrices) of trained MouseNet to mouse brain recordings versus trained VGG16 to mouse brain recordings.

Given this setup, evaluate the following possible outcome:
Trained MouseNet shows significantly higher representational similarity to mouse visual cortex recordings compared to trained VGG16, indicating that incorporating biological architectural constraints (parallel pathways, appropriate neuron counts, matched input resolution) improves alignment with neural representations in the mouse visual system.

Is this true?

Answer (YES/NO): NO